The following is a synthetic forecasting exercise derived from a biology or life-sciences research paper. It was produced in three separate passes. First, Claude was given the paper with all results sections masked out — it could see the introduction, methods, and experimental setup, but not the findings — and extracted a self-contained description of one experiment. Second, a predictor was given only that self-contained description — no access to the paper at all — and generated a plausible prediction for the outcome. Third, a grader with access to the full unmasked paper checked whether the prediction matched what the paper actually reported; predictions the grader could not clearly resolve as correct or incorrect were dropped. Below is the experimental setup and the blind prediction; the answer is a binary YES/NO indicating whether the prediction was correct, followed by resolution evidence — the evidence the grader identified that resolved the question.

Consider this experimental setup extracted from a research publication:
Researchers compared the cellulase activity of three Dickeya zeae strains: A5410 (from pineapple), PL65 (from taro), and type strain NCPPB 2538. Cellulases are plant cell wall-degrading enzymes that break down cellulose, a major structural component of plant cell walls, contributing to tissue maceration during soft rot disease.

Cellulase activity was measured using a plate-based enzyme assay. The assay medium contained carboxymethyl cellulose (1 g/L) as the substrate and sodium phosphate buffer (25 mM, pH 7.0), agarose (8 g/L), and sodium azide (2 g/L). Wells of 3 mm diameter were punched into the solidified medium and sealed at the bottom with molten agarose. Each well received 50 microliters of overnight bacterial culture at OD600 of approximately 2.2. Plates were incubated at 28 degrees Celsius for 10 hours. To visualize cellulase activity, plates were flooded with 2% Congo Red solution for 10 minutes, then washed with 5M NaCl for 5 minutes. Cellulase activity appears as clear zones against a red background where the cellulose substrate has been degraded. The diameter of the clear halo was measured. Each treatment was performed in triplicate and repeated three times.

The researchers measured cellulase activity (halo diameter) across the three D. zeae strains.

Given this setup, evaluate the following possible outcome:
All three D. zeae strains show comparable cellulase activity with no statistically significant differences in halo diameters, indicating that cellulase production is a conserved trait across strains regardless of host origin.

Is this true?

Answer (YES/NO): YES